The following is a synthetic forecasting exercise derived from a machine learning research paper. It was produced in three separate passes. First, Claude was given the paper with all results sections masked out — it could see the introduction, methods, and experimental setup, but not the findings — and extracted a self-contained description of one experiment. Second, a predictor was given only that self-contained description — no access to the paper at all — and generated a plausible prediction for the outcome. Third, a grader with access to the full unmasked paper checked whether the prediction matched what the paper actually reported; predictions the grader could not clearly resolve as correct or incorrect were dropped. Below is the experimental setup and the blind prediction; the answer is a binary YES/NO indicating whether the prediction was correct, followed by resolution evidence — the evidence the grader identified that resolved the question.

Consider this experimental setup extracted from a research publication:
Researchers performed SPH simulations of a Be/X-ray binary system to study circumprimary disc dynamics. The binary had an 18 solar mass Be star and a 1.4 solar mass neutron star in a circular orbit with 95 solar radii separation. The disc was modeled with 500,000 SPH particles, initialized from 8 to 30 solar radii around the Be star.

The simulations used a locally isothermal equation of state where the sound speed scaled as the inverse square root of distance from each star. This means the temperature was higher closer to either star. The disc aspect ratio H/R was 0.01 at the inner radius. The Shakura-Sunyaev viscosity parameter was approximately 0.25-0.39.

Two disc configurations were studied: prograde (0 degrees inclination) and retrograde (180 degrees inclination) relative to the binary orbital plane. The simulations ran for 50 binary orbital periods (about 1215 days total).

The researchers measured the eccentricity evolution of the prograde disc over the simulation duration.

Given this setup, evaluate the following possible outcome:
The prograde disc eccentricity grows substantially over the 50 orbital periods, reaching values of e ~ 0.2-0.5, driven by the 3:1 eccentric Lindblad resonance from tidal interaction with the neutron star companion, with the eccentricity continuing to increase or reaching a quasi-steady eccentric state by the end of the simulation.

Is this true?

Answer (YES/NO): YES